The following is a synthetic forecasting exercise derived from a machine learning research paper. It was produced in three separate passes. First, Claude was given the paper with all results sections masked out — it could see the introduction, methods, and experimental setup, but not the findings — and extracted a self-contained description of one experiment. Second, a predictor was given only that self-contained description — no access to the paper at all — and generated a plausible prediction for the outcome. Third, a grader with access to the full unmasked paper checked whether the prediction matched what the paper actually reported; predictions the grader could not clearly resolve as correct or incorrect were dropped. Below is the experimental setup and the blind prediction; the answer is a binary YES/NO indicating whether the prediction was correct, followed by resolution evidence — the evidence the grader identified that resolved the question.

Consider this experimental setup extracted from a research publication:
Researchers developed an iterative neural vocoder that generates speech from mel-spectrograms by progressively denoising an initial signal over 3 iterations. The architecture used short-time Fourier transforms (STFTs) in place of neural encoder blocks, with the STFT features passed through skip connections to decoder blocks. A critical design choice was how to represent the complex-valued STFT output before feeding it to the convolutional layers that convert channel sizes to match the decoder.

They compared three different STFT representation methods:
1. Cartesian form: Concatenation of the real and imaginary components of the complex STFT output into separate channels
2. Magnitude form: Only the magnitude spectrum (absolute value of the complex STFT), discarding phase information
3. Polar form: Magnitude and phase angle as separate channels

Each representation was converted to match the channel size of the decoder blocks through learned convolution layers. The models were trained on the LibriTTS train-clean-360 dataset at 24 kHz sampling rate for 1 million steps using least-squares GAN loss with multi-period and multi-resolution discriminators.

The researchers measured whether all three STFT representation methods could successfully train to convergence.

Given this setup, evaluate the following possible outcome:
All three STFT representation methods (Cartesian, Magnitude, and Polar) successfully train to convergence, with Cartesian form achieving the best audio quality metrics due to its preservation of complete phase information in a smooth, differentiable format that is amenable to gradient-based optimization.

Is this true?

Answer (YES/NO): NO